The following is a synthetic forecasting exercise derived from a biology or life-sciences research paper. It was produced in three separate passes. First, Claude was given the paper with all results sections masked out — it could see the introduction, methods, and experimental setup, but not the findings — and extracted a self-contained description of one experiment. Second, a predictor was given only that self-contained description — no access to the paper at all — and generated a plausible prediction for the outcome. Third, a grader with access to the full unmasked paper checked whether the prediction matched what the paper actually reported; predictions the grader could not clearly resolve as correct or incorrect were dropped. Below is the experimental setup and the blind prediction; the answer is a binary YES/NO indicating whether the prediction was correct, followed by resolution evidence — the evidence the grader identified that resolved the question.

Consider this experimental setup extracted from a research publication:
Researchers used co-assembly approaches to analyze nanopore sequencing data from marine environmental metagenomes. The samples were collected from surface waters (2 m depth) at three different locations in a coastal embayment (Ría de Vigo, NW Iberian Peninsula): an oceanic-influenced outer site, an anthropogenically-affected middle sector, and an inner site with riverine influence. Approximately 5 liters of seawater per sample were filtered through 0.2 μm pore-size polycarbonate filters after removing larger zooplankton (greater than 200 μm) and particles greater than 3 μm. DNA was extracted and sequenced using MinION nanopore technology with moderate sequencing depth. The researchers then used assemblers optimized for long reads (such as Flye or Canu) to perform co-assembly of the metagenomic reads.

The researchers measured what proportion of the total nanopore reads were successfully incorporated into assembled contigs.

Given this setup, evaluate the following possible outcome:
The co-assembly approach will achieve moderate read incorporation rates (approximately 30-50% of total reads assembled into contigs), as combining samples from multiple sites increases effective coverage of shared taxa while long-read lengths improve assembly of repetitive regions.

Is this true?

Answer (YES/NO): NO